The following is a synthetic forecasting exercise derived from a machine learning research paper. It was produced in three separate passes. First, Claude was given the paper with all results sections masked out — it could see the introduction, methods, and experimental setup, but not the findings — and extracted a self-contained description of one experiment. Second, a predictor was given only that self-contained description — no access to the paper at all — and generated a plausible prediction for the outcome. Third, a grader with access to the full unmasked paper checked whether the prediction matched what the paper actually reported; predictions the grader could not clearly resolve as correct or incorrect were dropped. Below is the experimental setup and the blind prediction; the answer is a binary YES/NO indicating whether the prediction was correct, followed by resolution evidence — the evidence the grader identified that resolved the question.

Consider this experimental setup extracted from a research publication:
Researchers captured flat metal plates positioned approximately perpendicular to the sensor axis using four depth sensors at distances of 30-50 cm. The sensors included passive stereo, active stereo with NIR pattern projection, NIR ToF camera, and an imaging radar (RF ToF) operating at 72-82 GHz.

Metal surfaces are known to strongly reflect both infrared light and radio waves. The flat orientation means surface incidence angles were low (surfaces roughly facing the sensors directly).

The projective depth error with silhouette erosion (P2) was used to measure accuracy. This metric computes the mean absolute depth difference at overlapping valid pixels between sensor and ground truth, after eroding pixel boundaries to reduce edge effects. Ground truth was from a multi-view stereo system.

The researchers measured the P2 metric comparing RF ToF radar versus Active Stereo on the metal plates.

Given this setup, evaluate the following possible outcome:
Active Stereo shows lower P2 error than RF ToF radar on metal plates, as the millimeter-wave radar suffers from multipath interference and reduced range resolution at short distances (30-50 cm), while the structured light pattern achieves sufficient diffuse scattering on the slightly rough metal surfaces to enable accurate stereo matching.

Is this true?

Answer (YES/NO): NO